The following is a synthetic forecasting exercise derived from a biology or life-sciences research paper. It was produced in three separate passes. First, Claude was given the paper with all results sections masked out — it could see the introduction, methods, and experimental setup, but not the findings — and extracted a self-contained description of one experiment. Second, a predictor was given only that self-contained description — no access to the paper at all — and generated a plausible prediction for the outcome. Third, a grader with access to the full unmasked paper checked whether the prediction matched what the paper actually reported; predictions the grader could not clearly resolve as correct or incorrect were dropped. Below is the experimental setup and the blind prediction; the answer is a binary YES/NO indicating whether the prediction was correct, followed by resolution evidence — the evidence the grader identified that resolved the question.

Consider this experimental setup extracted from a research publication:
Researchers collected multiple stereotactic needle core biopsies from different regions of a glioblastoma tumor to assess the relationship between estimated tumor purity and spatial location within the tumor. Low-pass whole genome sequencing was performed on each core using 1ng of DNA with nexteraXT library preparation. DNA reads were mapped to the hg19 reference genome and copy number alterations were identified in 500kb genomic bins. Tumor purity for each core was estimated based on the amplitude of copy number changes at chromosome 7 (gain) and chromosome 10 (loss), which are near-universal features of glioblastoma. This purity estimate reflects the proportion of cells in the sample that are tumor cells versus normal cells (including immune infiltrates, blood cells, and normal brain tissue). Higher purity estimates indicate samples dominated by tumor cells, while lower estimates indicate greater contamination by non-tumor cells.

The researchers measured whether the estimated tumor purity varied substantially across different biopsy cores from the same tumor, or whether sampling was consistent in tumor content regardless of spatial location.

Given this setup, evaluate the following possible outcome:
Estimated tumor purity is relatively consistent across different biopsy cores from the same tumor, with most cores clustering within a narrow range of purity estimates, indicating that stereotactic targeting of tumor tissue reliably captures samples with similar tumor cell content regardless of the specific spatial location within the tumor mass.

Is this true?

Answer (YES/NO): NO